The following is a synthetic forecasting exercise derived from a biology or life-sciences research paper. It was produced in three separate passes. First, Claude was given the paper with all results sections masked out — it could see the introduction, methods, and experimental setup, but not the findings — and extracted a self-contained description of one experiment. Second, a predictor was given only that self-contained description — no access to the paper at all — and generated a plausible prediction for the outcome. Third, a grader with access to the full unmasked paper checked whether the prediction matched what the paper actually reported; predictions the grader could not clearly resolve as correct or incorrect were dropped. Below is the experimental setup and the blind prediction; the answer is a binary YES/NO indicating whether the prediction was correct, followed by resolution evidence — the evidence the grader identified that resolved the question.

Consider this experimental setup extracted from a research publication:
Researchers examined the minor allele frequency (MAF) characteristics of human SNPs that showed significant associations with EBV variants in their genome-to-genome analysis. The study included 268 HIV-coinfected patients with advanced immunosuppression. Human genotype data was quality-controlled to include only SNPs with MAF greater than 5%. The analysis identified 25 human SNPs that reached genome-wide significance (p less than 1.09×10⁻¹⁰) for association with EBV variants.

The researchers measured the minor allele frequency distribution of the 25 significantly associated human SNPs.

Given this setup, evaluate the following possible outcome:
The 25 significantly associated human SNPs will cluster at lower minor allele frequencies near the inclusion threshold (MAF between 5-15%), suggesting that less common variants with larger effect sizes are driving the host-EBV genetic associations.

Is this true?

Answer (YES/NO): YES